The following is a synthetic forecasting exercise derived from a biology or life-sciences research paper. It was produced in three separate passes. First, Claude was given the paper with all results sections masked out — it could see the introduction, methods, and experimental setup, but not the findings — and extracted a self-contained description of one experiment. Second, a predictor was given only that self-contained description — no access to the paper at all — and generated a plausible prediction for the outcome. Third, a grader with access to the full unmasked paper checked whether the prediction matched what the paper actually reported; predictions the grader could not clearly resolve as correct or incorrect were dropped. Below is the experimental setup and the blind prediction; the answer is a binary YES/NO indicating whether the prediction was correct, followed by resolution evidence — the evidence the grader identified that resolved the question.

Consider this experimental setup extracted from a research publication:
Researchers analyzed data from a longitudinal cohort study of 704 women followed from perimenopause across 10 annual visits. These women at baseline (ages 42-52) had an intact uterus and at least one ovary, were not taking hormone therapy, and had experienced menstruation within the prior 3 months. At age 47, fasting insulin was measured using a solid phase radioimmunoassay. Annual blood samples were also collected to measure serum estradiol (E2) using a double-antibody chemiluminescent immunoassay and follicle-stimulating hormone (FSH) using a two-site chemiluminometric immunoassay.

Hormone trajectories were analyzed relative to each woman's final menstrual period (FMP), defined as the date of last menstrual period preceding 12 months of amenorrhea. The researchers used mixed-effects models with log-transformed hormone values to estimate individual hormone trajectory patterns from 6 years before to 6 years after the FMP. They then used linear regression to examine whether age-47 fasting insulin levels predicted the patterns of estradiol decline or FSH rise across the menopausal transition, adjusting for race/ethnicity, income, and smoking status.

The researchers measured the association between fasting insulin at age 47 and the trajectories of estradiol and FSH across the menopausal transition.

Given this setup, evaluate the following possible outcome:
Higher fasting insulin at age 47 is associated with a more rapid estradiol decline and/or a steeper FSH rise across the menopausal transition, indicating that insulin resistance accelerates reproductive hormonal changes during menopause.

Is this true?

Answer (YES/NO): NO